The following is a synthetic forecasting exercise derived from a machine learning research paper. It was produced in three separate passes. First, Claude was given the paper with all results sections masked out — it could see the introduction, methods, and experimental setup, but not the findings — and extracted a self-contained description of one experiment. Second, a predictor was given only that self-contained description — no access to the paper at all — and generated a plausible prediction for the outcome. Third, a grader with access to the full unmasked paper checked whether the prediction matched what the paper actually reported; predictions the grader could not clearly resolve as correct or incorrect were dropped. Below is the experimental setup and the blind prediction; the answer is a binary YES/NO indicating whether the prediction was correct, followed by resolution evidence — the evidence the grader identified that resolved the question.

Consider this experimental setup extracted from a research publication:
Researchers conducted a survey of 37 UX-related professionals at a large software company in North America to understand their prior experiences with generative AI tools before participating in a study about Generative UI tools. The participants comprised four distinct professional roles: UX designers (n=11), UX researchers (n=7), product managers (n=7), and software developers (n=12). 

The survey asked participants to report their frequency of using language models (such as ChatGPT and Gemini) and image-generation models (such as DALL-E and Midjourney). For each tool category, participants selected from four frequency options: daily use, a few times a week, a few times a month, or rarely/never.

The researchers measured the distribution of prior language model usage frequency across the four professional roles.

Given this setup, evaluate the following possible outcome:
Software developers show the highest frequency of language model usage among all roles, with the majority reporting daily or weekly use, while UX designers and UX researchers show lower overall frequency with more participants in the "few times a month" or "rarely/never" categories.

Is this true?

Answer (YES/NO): NO